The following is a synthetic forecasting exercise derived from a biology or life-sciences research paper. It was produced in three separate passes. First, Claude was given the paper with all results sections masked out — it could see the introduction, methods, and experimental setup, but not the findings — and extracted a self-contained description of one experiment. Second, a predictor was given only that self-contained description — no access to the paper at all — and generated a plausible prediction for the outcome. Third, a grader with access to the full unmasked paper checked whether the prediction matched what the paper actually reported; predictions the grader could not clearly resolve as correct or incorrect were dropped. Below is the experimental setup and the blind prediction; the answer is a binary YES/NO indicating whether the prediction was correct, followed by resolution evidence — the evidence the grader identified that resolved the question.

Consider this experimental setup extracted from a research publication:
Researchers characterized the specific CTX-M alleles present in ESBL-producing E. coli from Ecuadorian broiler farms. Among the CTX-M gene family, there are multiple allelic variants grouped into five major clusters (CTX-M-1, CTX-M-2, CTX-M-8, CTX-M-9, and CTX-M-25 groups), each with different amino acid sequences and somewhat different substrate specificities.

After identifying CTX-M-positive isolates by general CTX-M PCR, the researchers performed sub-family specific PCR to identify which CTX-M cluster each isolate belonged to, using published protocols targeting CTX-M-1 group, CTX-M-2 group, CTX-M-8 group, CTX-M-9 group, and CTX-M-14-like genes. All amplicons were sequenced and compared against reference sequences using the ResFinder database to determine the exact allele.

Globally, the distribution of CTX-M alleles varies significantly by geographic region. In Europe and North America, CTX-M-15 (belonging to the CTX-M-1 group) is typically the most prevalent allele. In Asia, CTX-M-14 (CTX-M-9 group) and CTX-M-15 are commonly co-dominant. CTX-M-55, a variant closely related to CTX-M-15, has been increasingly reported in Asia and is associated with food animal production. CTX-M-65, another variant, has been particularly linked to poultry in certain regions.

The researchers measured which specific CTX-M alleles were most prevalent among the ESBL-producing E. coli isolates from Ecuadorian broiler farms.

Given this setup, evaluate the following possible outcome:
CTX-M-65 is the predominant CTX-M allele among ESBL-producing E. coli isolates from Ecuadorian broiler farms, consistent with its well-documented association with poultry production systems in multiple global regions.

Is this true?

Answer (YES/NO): YES